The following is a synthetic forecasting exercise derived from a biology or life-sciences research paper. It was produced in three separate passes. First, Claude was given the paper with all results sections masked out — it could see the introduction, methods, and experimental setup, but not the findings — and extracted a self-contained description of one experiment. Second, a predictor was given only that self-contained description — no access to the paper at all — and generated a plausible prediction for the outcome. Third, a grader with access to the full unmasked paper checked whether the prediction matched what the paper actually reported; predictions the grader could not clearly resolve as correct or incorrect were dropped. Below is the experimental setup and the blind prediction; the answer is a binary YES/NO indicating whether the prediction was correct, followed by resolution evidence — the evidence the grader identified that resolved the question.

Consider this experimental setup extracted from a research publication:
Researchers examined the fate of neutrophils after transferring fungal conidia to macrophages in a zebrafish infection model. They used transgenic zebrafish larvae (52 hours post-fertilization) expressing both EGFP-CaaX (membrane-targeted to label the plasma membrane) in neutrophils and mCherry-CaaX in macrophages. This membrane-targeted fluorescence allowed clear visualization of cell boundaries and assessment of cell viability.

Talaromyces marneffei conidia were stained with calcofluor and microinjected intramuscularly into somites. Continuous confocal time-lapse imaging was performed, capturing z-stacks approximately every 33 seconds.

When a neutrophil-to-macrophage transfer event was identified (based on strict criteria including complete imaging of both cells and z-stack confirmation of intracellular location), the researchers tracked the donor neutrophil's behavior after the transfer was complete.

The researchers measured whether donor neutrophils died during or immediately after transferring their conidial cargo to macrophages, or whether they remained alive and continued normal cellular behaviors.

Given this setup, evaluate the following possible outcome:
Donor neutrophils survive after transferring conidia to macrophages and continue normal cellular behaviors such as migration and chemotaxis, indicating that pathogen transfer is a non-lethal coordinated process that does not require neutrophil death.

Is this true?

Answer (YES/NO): YES